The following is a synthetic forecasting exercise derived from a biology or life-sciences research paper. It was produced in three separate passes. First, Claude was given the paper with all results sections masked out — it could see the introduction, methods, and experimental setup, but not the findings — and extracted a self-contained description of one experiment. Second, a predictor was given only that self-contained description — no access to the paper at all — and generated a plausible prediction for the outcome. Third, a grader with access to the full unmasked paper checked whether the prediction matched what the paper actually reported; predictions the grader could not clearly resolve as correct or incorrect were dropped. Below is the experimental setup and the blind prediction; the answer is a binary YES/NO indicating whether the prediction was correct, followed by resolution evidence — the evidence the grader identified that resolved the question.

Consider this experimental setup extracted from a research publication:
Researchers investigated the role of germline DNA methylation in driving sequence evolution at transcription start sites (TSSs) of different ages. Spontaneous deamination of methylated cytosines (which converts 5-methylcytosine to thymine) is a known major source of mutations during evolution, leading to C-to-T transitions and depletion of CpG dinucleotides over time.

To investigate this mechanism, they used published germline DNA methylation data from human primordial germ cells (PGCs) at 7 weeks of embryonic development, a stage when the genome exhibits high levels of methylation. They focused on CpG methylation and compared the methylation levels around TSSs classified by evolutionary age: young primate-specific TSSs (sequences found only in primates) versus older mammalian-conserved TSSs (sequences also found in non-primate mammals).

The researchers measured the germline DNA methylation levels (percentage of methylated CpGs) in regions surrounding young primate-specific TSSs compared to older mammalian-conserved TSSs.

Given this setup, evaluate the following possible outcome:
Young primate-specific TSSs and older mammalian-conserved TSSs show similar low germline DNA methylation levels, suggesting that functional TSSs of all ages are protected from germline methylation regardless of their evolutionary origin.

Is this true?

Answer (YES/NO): NO